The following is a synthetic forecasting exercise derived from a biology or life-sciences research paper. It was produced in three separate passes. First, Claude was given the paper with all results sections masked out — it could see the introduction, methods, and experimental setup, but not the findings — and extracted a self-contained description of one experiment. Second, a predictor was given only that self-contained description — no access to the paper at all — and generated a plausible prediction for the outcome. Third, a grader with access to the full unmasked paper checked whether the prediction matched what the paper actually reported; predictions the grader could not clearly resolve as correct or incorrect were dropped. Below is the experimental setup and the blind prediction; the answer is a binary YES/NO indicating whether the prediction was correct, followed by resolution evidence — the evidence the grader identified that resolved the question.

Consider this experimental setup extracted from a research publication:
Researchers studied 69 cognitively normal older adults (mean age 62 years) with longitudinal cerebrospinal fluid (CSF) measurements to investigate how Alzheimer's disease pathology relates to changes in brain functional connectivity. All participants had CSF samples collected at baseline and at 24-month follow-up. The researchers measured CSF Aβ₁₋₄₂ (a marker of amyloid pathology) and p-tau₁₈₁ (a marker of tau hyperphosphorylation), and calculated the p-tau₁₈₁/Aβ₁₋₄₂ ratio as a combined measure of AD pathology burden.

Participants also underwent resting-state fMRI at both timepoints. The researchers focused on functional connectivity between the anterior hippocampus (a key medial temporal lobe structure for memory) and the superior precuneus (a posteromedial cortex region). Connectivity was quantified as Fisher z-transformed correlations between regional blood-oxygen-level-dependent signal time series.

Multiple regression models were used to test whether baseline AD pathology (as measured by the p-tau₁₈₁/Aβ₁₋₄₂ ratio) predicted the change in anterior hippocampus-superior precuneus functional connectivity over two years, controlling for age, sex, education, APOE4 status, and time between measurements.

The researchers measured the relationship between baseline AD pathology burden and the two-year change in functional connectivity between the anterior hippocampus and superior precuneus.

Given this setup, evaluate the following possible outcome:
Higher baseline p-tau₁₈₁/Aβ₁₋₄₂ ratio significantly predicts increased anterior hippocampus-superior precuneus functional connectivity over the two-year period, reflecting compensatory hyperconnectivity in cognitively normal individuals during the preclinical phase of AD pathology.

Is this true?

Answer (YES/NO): NO